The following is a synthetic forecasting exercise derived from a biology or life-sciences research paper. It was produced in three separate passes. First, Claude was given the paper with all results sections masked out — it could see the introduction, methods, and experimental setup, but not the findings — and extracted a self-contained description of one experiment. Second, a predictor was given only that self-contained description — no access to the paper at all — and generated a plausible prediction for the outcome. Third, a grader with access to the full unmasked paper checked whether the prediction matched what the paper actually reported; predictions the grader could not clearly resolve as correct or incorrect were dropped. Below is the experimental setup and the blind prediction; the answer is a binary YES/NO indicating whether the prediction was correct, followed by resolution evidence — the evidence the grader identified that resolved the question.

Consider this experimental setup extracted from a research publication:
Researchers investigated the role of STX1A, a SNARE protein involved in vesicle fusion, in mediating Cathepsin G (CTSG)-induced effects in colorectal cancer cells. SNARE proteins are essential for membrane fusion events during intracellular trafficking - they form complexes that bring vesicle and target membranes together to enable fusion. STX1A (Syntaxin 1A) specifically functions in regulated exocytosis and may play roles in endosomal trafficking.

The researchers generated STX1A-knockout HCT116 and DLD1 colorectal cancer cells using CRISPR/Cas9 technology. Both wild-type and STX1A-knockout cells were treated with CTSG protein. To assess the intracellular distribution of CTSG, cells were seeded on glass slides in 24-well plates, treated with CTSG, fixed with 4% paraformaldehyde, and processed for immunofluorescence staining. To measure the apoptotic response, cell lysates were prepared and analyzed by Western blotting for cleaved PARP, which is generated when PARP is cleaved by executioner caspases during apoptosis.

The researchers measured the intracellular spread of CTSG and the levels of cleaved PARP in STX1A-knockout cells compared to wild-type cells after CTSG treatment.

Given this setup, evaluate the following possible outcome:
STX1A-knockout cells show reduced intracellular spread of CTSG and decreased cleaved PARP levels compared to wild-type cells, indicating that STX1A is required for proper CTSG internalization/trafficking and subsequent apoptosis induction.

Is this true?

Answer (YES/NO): YES